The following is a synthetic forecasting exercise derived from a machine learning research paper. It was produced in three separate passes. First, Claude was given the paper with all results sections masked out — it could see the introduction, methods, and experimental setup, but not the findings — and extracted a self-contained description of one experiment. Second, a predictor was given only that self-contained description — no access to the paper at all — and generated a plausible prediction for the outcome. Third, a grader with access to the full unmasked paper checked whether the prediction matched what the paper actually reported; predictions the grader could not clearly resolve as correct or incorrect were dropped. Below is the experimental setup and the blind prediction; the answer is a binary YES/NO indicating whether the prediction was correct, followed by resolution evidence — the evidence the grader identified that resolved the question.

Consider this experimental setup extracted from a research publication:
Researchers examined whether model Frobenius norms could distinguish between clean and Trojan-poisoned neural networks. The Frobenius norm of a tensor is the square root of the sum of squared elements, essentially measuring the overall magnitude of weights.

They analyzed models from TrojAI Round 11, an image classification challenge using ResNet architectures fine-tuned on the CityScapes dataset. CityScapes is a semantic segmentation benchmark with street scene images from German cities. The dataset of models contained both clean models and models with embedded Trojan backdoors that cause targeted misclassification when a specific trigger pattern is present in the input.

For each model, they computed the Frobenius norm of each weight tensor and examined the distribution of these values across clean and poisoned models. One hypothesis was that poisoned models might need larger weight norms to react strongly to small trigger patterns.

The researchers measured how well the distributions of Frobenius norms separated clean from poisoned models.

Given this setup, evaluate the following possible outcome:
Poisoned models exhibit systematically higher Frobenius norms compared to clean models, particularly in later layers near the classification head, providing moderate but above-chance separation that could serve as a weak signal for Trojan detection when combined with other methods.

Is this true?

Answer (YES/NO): NO